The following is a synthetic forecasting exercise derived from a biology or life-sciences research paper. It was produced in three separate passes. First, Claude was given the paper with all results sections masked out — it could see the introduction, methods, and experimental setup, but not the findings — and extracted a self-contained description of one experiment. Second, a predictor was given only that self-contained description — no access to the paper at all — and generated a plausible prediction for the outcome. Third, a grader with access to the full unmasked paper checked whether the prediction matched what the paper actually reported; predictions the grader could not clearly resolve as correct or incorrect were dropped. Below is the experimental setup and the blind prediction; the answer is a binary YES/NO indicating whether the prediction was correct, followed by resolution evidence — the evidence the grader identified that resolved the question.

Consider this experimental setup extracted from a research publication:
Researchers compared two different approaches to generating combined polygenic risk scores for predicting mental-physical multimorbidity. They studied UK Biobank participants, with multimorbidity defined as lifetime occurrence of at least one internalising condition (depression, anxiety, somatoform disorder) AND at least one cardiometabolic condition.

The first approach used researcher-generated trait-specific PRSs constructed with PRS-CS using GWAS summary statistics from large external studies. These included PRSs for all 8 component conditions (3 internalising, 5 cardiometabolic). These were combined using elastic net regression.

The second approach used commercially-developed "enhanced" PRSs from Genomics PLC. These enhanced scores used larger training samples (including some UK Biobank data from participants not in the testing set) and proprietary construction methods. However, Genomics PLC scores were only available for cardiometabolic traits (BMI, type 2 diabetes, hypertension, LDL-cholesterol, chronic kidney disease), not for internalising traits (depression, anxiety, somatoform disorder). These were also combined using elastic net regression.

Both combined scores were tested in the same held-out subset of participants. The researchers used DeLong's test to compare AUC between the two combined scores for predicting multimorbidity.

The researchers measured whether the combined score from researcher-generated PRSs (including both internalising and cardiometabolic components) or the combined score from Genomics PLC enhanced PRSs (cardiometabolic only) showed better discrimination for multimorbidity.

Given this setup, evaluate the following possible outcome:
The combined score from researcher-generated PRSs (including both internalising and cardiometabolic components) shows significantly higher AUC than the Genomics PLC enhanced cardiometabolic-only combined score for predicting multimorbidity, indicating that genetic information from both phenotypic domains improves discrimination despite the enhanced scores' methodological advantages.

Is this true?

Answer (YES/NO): NO